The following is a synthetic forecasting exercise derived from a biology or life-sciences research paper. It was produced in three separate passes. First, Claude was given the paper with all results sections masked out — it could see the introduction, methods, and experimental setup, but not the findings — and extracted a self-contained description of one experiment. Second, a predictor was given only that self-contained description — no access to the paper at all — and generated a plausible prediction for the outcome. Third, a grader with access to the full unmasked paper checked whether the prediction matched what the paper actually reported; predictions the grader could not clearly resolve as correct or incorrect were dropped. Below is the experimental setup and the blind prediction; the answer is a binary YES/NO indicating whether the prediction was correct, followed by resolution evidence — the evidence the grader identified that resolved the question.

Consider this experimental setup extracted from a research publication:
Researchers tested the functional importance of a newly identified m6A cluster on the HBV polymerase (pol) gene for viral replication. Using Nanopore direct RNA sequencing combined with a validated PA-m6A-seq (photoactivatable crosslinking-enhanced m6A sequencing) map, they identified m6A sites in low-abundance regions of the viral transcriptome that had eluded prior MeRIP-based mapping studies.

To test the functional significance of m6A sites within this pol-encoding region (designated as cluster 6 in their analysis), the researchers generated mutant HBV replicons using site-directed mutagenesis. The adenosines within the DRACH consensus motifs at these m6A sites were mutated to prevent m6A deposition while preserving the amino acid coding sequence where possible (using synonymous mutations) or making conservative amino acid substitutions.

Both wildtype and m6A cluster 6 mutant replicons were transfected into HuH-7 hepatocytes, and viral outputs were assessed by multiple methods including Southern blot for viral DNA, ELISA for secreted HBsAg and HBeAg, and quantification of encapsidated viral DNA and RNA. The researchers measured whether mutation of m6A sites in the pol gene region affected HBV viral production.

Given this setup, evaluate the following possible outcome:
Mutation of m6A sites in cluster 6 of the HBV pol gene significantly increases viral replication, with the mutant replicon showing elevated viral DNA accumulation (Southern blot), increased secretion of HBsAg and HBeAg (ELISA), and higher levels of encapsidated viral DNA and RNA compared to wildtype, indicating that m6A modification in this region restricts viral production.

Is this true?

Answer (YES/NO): NO